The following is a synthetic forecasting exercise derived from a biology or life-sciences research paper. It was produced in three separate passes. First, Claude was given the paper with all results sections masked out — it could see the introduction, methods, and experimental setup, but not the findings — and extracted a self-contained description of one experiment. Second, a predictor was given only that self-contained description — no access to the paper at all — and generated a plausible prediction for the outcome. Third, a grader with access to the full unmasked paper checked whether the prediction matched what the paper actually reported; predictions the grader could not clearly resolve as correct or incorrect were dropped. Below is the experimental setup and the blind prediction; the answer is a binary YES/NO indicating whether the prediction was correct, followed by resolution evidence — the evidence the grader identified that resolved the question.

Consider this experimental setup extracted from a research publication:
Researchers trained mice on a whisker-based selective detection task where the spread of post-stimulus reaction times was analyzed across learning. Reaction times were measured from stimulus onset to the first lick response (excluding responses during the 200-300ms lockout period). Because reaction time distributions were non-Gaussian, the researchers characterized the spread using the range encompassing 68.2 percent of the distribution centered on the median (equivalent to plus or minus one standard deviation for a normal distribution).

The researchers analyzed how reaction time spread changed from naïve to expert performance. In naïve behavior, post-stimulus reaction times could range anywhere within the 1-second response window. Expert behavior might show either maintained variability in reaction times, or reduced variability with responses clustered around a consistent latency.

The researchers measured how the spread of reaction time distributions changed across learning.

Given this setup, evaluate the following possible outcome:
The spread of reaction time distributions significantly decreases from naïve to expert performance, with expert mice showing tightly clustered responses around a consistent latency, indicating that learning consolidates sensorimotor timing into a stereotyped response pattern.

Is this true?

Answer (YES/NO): YES